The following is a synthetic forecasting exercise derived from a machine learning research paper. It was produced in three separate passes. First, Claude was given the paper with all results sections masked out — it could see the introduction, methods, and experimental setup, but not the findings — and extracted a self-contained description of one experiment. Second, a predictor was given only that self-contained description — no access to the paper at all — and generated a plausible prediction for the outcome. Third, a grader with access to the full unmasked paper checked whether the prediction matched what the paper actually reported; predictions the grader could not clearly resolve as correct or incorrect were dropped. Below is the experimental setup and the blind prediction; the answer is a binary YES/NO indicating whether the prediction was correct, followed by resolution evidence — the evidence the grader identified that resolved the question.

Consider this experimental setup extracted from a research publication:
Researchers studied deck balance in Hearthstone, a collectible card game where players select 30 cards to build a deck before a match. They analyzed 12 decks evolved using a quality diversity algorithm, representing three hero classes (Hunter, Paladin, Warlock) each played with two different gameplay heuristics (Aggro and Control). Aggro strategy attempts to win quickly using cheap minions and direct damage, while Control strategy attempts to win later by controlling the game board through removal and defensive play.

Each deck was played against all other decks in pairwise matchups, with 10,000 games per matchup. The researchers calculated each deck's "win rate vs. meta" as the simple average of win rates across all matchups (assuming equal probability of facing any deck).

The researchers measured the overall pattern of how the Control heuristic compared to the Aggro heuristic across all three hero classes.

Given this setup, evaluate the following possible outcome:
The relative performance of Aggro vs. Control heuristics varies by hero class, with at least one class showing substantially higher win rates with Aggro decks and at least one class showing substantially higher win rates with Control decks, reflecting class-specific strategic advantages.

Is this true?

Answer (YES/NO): NO